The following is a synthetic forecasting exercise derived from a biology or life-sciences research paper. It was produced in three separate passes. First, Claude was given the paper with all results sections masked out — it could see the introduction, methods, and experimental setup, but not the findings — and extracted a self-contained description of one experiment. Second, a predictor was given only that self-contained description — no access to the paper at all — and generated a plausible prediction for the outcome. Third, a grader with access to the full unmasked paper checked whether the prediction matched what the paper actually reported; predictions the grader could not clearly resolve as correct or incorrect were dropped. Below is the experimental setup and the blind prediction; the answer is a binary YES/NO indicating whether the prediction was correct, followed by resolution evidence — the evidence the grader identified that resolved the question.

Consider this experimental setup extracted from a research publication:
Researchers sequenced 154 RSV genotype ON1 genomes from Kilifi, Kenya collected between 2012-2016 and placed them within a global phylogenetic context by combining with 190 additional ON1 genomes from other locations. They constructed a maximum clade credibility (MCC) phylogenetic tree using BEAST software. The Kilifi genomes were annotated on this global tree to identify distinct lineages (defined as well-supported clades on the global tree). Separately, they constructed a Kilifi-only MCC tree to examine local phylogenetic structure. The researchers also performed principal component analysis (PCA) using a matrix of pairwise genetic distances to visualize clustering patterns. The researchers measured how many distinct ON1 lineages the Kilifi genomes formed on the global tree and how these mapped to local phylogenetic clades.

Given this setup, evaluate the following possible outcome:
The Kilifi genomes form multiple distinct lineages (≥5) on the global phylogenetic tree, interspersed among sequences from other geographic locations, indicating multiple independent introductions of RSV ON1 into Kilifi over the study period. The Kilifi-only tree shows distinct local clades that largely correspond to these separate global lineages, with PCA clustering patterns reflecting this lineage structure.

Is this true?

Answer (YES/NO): NO